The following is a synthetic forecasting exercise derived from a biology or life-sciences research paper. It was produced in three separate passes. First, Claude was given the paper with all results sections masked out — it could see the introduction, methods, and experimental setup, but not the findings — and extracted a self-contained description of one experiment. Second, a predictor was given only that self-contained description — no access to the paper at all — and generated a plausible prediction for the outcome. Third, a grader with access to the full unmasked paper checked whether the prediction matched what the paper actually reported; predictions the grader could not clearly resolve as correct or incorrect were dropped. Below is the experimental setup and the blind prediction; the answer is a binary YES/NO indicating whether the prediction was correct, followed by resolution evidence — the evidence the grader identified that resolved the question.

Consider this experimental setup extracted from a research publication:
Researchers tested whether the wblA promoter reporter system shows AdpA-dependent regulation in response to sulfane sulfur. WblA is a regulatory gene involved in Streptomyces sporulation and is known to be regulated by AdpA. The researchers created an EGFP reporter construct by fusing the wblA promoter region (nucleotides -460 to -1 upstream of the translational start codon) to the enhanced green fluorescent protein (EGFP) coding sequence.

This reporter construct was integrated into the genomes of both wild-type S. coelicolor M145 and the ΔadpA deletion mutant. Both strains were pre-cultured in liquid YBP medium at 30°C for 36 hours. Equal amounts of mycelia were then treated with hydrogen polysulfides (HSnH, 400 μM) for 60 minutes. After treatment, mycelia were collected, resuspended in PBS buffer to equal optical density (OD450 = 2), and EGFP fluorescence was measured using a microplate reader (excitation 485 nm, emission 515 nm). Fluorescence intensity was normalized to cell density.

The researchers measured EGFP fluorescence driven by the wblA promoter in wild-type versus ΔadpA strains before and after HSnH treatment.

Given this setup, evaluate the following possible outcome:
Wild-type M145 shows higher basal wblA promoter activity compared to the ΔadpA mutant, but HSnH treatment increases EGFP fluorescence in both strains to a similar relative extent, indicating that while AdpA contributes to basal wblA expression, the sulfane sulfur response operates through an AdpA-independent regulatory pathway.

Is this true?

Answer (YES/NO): NO